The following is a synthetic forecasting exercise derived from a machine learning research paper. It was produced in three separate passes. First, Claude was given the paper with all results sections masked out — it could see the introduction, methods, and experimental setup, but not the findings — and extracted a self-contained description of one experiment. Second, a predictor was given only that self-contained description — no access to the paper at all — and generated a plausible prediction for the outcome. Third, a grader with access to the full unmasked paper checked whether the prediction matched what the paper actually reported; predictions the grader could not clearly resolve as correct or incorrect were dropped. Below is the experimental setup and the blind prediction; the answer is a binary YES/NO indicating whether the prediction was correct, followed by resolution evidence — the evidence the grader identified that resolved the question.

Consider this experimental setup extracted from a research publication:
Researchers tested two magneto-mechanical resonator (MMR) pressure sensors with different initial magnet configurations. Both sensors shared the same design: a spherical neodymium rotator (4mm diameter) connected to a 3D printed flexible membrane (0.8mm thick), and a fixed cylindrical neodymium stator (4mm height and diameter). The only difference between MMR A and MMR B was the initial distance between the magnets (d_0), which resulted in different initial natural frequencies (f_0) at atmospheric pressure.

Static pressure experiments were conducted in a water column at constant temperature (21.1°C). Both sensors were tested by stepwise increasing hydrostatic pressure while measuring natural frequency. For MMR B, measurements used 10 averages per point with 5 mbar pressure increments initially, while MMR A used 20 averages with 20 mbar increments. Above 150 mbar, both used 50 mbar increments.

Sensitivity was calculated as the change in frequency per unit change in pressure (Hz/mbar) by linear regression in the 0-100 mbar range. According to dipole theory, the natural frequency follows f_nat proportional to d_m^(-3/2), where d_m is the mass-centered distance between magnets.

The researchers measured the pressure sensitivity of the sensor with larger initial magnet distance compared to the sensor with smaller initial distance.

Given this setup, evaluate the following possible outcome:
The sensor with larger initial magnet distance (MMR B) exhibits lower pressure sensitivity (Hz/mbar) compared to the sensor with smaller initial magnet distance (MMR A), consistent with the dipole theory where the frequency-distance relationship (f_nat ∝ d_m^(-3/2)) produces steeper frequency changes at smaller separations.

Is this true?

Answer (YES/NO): YES